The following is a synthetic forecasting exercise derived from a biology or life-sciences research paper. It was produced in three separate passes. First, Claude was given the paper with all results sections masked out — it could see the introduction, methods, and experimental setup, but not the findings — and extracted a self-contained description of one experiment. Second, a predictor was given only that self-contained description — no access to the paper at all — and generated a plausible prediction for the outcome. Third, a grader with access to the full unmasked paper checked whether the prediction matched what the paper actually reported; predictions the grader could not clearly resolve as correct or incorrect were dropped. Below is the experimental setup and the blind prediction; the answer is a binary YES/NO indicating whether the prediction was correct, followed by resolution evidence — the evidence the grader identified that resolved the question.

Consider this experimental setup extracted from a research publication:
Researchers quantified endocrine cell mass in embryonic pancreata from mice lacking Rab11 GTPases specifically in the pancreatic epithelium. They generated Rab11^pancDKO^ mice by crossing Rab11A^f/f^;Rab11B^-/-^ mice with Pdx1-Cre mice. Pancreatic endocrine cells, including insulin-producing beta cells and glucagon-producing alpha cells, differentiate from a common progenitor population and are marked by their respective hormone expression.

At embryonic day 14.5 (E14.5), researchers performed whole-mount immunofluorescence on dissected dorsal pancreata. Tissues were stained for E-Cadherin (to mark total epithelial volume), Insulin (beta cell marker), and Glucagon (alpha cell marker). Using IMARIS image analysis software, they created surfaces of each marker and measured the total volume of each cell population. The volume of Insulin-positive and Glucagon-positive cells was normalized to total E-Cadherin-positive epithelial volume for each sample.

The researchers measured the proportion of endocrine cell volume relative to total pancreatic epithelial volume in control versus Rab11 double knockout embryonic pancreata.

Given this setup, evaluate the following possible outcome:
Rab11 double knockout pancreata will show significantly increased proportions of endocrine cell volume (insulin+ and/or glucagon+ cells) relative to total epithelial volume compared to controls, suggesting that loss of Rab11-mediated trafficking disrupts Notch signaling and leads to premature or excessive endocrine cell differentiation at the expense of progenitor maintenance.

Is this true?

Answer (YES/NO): NO